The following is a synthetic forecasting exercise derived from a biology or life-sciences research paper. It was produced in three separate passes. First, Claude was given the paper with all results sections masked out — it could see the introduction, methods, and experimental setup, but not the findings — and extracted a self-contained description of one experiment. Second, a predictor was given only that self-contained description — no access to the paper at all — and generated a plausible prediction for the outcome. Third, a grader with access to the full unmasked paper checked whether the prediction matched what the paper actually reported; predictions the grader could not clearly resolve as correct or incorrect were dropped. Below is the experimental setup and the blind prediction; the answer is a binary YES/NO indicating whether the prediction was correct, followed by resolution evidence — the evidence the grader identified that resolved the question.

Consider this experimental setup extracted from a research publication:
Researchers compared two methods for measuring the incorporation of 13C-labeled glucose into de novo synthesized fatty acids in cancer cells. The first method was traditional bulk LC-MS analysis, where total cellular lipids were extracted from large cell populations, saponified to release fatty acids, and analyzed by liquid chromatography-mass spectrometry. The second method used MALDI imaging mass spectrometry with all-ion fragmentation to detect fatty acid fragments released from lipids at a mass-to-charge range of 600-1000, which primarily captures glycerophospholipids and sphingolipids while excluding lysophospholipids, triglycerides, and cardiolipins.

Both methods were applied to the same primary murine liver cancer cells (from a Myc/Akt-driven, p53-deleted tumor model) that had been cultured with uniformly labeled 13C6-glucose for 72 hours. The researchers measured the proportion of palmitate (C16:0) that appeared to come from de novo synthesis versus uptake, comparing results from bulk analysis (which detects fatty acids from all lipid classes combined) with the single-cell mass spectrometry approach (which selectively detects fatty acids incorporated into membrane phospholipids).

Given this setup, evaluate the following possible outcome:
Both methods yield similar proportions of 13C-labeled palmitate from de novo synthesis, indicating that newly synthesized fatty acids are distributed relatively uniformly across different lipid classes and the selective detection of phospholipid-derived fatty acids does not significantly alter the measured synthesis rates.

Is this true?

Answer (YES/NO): NO